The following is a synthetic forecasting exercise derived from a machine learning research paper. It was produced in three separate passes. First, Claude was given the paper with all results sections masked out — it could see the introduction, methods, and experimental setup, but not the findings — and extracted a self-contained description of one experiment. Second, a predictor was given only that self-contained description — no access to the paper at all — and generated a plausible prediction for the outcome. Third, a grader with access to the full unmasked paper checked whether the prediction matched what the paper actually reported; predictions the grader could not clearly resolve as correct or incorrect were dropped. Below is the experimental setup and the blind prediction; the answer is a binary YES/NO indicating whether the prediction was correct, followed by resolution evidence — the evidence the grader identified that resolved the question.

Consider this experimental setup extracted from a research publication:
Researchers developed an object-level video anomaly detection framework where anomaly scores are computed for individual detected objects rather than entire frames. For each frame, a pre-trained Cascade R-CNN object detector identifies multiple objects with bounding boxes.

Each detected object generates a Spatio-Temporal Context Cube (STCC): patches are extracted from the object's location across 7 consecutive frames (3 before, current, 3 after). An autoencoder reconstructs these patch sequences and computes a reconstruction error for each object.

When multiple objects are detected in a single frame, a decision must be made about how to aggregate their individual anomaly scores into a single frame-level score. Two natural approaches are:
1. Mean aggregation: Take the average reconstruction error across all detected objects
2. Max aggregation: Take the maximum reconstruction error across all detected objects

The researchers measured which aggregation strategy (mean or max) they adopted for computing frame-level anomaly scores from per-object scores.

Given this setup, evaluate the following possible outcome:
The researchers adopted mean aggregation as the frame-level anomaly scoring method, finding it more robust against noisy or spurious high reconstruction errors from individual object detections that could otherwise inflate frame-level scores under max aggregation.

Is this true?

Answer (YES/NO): NO